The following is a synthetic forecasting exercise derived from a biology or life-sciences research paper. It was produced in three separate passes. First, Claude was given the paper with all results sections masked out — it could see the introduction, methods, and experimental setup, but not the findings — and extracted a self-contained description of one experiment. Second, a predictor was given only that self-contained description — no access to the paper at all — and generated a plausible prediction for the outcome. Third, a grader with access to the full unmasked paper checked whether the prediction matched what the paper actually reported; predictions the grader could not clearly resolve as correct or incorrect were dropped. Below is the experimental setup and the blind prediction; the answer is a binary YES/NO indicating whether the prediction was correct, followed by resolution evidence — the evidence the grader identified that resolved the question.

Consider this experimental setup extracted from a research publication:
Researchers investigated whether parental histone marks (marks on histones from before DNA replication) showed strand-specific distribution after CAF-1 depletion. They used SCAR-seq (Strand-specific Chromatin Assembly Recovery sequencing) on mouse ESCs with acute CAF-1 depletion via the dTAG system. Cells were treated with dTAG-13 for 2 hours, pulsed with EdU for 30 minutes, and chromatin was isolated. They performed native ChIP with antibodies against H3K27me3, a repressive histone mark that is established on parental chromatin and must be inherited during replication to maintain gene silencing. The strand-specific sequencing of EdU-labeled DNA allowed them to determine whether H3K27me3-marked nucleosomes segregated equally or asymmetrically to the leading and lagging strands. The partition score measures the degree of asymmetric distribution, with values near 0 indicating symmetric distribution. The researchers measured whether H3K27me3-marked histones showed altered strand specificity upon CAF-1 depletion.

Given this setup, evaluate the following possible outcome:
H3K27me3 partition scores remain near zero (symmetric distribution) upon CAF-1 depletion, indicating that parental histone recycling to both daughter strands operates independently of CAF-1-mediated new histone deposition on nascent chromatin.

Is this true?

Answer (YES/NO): YES